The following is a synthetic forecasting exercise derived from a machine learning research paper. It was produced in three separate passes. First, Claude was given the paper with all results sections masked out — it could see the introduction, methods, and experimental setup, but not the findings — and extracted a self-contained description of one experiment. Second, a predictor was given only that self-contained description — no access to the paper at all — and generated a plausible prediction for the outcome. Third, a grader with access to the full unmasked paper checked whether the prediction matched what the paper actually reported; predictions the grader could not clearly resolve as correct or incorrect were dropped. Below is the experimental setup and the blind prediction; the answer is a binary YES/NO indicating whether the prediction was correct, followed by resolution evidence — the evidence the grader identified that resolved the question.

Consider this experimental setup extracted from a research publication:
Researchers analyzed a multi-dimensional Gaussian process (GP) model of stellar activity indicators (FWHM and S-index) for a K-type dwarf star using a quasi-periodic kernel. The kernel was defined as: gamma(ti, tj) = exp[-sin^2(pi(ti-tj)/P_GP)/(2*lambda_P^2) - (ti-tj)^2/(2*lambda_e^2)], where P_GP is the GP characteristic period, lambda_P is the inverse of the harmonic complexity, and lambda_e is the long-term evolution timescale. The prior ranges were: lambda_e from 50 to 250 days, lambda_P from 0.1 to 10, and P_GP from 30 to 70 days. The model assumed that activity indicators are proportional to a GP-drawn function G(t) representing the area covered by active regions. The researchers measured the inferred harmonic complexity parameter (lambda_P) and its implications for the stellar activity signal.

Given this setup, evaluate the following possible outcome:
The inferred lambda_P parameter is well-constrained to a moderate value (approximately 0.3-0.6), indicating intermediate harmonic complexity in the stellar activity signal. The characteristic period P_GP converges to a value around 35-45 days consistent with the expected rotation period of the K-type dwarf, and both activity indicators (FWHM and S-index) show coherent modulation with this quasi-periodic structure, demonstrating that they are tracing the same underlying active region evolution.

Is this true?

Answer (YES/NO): NO